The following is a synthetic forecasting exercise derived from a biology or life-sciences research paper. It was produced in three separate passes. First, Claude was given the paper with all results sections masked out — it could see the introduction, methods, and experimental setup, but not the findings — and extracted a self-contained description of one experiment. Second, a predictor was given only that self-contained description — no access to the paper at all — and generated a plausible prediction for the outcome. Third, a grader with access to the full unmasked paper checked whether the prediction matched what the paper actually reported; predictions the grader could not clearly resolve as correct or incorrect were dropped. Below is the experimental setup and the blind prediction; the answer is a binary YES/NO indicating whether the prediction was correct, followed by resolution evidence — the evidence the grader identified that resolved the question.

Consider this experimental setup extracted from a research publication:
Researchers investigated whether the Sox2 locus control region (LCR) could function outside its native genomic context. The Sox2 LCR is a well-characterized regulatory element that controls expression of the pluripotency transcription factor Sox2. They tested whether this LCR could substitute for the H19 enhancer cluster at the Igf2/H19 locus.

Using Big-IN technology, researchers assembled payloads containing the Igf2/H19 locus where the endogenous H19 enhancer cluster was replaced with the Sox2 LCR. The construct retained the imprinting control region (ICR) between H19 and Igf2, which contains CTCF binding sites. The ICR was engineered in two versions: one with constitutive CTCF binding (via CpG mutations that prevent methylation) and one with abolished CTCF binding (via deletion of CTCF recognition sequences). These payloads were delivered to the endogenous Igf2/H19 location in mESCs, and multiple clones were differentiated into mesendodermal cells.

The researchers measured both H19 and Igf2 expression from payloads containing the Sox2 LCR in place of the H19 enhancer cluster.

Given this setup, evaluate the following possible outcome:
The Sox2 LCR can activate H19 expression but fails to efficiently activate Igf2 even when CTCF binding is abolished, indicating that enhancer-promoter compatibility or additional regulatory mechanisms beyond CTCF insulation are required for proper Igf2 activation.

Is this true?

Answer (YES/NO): NO